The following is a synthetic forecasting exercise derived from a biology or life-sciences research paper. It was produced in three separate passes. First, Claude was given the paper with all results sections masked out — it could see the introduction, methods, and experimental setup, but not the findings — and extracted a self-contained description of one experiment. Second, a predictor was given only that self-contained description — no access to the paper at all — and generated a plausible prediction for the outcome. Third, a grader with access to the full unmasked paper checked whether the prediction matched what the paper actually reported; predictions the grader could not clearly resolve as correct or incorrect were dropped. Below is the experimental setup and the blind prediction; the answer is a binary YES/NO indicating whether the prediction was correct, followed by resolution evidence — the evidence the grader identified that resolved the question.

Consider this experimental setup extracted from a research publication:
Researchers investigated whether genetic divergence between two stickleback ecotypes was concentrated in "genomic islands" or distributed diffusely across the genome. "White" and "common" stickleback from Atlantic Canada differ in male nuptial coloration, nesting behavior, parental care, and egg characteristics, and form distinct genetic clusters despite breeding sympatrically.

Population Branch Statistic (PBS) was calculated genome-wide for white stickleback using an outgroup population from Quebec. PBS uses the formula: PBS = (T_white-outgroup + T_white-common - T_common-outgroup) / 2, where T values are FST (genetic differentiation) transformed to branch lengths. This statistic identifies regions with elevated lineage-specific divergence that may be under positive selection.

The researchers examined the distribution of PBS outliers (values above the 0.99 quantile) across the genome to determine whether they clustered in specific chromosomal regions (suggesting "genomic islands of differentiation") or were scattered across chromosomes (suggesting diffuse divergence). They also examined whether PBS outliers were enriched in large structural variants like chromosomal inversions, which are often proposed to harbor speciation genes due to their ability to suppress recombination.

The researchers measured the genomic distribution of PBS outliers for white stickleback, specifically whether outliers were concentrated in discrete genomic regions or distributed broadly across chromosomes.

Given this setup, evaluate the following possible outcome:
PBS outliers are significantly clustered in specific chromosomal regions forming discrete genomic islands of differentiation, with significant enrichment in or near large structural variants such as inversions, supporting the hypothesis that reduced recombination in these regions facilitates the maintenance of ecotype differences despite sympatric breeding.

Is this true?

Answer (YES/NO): NO